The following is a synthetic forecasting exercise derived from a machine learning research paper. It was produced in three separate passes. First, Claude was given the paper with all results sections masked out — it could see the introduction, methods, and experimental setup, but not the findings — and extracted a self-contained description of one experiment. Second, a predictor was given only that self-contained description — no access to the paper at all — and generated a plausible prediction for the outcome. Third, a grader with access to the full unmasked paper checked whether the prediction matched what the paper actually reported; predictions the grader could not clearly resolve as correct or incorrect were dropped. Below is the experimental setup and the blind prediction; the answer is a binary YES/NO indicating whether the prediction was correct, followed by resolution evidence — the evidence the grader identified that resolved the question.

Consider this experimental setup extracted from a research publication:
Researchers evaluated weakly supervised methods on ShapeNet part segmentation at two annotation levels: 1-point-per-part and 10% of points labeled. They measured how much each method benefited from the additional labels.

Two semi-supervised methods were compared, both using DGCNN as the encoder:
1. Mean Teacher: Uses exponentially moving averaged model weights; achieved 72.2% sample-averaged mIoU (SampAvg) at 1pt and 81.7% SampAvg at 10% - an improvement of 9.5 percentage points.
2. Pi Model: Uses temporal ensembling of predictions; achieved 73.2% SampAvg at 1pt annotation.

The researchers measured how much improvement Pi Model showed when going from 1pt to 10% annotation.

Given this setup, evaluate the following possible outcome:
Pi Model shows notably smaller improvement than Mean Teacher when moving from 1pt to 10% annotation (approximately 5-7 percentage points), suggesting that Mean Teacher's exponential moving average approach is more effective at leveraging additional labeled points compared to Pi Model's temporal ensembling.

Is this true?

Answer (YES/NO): NO